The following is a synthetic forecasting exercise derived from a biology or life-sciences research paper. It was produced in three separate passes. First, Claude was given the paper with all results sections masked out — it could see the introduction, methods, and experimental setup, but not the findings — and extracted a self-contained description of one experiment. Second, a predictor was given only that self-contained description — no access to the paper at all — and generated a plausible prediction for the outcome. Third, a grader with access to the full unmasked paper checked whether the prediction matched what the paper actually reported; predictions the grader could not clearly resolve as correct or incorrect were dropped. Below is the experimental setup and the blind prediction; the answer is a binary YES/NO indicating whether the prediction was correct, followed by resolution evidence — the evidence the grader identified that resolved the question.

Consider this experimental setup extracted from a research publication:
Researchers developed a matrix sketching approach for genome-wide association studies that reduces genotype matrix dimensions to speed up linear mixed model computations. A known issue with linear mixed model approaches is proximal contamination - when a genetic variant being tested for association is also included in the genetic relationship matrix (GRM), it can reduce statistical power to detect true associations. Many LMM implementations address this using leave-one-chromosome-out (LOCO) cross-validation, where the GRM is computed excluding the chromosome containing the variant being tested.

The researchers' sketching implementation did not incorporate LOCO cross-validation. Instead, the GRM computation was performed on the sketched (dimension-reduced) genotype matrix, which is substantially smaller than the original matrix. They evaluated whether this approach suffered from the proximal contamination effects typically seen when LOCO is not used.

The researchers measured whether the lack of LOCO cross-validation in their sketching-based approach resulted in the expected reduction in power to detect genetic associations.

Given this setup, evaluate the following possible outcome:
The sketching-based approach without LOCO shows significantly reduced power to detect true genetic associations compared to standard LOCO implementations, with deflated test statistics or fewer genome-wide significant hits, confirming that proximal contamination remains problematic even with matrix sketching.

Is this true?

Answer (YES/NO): NO